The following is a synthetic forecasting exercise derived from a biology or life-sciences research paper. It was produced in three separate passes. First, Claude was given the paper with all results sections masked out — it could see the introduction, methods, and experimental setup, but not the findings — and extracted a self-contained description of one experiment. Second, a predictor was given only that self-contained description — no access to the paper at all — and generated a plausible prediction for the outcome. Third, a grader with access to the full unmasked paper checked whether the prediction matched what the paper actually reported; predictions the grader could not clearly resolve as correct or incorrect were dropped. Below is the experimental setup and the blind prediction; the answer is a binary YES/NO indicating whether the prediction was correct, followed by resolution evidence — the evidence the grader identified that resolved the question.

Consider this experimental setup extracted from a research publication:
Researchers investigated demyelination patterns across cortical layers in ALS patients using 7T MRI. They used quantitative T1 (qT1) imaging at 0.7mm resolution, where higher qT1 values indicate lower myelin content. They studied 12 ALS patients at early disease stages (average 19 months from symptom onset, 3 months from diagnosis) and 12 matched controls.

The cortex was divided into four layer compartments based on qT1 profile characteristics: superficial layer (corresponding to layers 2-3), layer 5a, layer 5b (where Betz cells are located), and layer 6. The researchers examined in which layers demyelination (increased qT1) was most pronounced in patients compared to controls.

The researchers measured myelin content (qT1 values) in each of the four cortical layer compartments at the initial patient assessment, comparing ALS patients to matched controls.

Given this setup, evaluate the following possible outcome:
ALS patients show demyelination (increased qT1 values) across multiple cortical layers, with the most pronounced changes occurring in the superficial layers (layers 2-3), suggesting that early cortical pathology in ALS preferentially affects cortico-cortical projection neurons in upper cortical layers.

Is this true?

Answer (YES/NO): NO